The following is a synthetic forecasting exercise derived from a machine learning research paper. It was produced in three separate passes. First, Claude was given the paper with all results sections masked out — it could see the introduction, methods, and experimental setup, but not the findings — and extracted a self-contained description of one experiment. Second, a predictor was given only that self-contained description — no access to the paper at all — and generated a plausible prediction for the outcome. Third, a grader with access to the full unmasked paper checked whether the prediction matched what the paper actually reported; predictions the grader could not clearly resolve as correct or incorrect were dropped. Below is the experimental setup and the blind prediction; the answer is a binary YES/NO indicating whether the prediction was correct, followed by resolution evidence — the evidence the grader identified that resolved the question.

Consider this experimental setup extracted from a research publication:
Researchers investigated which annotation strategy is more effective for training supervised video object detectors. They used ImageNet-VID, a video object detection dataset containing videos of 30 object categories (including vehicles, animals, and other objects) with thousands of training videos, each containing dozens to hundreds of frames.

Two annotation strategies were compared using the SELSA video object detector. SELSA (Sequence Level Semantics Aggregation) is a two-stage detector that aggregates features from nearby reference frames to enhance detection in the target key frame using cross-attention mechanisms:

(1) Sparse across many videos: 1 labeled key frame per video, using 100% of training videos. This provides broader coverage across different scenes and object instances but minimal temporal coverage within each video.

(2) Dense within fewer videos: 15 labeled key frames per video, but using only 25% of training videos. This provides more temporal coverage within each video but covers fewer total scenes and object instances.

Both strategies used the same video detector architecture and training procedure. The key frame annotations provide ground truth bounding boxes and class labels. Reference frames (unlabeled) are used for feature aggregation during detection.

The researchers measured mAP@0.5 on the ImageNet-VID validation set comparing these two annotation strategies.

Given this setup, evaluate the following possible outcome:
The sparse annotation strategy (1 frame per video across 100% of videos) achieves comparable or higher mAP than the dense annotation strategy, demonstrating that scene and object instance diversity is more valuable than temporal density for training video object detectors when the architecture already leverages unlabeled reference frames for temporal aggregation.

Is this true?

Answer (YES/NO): YES